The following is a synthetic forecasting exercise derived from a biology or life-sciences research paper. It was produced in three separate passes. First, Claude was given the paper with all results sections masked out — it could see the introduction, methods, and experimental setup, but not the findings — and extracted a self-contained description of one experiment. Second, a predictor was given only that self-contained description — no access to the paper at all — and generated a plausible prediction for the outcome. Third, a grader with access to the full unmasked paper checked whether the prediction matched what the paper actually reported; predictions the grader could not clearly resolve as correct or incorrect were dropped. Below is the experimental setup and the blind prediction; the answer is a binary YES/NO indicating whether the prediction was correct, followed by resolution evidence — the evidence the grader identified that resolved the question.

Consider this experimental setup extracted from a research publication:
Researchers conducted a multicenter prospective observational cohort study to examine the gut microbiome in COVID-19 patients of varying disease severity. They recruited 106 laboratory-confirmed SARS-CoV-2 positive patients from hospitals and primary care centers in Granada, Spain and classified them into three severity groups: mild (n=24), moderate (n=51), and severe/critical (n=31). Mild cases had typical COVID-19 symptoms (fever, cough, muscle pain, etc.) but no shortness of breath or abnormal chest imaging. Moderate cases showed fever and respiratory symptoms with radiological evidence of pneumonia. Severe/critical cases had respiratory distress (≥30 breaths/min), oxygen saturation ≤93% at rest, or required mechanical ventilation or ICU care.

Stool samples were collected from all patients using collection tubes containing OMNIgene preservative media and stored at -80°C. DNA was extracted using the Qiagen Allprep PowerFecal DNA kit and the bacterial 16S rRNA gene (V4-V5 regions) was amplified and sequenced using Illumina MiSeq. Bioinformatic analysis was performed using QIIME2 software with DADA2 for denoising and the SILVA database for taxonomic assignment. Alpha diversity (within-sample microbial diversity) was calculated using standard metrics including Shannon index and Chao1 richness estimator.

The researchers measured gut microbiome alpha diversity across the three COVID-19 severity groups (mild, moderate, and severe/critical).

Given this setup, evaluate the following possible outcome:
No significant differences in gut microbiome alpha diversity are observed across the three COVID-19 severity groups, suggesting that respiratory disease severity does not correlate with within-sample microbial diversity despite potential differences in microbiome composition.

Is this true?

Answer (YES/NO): YES